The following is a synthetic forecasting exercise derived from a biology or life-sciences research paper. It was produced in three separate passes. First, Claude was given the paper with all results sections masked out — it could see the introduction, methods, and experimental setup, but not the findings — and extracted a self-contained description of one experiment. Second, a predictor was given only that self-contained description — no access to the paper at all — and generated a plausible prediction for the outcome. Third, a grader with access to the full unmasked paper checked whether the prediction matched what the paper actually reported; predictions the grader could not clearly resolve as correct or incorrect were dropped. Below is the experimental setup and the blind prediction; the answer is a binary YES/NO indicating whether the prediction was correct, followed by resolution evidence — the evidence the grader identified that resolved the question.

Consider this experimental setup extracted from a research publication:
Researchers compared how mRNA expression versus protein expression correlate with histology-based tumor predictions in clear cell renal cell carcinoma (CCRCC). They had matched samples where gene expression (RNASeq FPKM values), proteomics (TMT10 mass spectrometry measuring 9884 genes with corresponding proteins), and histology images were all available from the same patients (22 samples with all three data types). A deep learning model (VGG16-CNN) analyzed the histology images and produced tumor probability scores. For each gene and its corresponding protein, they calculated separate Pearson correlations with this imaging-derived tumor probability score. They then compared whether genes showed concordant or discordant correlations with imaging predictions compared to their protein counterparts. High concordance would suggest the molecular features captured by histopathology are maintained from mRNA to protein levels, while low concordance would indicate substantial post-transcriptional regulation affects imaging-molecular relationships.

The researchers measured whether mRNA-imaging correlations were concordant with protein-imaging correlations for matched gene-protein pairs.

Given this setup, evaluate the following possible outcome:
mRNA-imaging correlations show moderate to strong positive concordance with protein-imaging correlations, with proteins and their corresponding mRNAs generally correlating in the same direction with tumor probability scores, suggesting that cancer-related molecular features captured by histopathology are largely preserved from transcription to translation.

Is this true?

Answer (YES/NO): YES